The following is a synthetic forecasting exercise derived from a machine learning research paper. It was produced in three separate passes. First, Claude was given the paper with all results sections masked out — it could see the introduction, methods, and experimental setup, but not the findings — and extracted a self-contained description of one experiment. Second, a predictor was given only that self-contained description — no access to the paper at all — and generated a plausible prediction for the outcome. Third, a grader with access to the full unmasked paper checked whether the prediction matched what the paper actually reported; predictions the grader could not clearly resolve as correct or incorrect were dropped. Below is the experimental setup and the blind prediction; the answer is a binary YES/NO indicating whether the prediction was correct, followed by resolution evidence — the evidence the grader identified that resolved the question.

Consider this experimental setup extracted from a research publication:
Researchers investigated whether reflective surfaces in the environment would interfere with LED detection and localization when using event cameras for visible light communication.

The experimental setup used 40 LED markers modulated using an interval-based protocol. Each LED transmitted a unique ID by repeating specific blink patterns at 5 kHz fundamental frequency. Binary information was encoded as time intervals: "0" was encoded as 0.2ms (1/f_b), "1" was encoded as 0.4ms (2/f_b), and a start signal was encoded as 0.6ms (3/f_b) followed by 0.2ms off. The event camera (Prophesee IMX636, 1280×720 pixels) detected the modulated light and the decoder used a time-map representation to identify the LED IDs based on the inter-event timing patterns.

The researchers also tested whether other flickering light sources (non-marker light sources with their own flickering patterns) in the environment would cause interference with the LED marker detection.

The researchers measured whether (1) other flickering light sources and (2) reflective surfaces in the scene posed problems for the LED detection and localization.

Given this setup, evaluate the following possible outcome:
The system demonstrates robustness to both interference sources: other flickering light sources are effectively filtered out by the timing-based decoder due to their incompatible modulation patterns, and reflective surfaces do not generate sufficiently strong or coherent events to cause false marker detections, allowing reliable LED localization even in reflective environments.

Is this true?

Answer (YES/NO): NO